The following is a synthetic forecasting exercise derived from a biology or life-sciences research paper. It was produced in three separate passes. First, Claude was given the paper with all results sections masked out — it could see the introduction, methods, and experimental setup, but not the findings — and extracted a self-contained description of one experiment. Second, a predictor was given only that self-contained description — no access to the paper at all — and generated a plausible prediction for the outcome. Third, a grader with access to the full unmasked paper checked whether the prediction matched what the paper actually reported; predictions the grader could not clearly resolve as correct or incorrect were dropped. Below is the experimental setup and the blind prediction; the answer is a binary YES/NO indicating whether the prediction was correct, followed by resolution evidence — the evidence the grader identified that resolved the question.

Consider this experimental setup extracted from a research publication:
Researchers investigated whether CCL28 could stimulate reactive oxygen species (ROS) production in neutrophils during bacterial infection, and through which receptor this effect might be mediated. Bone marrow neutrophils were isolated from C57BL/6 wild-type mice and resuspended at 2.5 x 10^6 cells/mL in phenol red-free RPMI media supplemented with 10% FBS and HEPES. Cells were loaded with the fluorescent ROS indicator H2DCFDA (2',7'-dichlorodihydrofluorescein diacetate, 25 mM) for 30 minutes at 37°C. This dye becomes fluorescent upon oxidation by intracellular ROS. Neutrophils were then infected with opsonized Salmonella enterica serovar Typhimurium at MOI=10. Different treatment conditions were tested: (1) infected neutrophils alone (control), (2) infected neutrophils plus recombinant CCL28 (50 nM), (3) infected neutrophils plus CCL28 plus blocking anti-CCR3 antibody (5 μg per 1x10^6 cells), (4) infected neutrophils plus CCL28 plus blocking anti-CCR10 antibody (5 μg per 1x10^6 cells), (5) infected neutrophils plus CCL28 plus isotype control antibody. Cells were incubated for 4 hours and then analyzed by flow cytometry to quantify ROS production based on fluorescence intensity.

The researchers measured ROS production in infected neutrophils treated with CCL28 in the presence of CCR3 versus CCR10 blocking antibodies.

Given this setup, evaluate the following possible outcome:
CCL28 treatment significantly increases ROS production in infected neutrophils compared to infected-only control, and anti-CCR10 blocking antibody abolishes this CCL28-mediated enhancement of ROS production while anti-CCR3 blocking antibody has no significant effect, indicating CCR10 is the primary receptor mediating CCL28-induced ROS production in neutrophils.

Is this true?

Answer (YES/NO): NO